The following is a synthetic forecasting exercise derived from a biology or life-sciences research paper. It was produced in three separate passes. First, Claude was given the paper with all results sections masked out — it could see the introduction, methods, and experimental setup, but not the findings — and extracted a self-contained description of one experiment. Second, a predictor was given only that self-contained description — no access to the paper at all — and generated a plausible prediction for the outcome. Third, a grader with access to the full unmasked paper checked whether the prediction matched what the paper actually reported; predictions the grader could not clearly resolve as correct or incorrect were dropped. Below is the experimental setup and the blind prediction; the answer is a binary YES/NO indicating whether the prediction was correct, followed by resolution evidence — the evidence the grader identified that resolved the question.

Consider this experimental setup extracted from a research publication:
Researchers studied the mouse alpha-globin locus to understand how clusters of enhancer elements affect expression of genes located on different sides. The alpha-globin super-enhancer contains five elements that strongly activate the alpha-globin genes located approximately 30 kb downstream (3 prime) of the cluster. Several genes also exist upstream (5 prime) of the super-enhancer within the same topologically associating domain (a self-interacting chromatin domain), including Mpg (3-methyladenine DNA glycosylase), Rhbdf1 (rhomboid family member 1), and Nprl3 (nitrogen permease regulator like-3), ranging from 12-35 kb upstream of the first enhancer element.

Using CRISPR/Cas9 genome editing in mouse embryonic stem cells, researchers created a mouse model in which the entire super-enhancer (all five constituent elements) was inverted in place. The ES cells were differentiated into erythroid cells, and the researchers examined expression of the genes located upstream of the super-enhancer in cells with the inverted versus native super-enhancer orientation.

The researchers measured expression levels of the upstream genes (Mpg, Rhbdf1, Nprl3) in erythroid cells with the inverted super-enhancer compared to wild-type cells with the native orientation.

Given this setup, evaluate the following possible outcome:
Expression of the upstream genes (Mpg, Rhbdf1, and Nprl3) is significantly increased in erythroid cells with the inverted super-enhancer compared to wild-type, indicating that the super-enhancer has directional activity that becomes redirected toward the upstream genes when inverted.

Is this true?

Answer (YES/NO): NO